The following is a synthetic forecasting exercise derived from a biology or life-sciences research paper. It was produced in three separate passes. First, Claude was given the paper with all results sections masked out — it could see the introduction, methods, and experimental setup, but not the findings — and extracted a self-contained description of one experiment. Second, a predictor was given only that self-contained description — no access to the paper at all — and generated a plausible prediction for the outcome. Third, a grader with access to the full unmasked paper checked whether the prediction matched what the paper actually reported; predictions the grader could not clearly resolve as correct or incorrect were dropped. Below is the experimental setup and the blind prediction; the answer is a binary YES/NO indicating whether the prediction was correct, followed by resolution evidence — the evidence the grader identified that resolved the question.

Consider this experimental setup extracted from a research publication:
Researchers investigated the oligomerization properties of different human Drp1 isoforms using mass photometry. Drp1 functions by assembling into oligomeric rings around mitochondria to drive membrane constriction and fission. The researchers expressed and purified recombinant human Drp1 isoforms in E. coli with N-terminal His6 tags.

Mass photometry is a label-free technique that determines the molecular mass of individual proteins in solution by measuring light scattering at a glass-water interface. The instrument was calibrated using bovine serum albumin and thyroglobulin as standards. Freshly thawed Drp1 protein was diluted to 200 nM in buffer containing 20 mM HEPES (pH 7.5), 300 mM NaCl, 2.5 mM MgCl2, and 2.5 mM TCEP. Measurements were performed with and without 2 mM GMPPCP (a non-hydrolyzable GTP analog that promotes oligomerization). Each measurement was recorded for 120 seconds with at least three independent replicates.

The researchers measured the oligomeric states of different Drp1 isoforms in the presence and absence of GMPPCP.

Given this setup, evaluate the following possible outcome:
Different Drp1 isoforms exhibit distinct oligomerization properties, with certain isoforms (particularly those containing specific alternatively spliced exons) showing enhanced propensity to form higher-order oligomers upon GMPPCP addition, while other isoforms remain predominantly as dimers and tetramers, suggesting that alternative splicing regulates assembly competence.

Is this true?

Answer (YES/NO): NO